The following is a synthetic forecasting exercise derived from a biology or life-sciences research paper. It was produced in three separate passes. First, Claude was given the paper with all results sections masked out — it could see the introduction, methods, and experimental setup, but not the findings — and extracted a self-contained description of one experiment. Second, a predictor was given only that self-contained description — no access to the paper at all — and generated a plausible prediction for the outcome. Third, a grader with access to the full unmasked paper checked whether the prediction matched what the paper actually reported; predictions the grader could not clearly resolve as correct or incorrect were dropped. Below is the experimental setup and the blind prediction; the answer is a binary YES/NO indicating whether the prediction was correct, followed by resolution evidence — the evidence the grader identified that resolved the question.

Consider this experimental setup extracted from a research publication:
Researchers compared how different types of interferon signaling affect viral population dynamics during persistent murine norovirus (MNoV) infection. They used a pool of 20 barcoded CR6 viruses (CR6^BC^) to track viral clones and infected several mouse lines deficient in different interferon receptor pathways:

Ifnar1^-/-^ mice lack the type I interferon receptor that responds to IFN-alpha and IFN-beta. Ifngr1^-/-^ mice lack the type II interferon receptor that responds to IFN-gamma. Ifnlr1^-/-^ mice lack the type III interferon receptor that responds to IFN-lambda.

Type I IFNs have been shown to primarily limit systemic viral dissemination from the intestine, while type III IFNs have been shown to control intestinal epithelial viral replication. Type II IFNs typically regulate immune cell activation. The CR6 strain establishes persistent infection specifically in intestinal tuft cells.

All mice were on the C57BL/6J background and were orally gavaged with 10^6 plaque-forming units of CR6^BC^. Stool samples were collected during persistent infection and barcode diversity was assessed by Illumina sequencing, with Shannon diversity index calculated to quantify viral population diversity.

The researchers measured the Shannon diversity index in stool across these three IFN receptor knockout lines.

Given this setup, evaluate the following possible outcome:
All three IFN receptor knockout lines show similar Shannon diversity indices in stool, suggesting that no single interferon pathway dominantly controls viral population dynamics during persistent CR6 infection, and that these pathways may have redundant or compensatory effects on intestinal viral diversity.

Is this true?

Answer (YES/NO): NO